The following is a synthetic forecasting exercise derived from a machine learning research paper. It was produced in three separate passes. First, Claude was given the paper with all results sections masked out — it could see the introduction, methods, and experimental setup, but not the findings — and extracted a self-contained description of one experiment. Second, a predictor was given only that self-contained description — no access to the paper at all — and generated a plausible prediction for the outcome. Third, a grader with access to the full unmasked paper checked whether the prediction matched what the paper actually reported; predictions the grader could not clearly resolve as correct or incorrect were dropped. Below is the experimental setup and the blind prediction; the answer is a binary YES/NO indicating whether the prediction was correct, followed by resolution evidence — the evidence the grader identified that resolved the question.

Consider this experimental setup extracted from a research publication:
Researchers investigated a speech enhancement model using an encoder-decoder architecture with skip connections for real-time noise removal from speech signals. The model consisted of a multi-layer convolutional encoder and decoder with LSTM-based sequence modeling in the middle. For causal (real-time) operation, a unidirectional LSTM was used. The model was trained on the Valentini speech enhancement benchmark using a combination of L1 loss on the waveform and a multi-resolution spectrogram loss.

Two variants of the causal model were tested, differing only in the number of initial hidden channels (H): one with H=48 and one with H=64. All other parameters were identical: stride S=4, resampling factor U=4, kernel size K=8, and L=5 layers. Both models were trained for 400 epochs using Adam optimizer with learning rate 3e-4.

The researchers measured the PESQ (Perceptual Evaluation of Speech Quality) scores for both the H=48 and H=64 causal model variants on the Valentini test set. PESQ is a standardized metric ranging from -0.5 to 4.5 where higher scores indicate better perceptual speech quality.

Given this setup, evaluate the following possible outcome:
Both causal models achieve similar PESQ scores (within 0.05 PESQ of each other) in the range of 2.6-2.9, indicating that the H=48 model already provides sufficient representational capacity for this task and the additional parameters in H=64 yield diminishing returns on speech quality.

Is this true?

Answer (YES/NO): NO